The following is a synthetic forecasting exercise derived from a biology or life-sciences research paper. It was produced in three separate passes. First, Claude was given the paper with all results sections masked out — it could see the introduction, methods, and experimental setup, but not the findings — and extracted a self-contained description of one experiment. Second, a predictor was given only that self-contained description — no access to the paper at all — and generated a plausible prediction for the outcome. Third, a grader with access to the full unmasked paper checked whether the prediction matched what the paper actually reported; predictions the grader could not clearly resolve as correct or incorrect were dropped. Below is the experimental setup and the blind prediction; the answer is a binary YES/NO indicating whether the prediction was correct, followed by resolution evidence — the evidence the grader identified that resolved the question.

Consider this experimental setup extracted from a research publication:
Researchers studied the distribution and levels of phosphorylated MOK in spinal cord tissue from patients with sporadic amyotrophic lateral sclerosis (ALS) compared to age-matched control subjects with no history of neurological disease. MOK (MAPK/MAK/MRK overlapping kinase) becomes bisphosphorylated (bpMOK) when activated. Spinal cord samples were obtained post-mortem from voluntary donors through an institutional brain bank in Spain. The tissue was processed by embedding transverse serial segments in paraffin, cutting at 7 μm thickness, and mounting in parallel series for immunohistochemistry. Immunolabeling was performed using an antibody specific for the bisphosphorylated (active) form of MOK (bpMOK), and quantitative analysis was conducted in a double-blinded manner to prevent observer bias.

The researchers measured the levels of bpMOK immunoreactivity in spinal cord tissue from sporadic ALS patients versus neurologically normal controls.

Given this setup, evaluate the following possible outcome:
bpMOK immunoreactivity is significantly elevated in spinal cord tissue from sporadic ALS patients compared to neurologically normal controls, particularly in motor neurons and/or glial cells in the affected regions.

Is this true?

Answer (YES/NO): YES